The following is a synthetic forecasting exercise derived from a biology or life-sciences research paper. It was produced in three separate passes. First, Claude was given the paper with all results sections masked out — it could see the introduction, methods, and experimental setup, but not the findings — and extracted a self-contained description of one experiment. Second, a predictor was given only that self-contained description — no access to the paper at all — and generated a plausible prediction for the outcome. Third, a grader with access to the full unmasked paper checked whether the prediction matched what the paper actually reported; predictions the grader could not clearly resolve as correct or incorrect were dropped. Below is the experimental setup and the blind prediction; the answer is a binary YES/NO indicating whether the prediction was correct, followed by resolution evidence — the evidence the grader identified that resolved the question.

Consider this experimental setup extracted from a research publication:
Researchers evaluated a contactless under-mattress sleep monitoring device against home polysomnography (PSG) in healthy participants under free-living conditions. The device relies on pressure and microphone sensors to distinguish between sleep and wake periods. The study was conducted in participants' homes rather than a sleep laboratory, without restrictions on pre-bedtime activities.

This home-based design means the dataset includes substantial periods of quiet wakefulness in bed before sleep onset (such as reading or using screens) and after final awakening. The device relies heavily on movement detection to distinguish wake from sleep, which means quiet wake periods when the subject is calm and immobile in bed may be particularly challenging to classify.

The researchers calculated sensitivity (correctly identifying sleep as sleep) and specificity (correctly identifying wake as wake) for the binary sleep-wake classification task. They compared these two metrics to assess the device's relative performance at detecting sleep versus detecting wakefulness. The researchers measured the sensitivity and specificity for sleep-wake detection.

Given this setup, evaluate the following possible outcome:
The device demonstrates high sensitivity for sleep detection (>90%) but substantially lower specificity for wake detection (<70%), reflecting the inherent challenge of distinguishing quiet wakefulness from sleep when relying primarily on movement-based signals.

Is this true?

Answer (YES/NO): NO